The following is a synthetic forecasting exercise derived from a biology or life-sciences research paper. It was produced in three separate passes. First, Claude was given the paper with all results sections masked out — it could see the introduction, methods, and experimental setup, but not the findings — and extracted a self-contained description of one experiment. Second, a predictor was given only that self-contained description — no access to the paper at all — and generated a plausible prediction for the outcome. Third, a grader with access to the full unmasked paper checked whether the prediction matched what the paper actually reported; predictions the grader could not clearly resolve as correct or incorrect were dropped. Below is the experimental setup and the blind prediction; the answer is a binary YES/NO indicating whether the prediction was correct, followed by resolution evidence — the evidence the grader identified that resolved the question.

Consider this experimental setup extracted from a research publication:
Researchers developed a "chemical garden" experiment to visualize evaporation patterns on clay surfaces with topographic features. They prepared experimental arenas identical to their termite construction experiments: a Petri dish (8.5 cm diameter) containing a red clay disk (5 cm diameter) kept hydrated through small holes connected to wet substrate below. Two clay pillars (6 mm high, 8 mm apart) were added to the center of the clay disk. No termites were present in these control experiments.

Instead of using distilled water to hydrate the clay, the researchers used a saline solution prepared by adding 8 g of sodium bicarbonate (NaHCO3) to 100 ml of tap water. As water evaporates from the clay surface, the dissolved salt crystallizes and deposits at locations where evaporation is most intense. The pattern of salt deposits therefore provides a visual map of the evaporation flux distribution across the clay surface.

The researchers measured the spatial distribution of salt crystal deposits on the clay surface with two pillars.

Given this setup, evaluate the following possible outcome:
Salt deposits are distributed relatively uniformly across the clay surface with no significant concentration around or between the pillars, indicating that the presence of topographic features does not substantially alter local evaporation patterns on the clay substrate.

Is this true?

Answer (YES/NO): NO